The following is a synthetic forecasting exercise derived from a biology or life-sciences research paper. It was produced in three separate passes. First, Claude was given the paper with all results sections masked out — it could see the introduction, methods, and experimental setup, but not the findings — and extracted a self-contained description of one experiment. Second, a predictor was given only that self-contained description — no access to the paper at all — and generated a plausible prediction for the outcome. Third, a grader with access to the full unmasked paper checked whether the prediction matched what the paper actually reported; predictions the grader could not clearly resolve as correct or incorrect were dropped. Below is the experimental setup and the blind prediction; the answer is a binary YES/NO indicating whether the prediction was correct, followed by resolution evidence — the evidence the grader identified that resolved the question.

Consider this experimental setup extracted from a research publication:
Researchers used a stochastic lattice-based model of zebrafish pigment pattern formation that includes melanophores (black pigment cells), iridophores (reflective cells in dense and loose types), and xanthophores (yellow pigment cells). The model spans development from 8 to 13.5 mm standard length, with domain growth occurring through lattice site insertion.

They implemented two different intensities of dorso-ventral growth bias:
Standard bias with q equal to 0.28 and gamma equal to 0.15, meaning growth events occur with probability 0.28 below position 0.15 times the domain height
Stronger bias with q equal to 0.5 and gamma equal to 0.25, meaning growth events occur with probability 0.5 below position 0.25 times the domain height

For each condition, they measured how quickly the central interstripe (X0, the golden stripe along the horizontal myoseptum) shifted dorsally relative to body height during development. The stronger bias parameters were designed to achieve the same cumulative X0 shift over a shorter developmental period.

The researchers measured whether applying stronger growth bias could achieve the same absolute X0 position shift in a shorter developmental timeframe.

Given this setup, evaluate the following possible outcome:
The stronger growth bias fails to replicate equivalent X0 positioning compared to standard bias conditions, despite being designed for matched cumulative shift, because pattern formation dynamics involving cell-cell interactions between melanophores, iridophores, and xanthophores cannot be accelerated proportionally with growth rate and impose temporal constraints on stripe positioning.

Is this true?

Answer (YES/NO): NO